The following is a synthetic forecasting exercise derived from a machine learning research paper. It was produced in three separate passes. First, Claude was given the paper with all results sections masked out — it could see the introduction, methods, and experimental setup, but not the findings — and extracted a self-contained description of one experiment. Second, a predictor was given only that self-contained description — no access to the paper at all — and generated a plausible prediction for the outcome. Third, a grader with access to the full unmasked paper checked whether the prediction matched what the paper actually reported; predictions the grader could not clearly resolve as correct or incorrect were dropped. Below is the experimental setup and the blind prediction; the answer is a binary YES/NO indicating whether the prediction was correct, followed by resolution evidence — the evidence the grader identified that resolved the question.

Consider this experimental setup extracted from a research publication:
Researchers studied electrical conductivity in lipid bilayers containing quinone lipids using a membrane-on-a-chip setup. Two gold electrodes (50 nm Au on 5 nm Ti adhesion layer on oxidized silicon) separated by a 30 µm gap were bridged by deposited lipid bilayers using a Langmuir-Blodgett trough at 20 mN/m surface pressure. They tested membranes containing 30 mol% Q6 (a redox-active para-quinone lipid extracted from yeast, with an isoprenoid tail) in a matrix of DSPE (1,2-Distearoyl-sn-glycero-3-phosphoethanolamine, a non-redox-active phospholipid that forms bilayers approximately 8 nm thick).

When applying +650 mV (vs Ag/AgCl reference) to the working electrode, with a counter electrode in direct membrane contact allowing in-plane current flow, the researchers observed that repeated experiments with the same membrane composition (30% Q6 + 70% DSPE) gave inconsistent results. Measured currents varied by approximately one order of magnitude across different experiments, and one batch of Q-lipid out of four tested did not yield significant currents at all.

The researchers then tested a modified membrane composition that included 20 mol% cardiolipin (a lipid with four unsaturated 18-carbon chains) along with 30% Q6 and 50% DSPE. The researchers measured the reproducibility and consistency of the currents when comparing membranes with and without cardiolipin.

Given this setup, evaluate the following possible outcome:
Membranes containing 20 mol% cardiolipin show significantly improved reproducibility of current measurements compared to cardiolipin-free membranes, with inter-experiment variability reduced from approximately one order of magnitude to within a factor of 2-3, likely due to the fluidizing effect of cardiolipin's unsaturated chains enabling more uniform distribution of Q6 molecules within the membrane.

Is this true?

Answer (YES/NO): YES